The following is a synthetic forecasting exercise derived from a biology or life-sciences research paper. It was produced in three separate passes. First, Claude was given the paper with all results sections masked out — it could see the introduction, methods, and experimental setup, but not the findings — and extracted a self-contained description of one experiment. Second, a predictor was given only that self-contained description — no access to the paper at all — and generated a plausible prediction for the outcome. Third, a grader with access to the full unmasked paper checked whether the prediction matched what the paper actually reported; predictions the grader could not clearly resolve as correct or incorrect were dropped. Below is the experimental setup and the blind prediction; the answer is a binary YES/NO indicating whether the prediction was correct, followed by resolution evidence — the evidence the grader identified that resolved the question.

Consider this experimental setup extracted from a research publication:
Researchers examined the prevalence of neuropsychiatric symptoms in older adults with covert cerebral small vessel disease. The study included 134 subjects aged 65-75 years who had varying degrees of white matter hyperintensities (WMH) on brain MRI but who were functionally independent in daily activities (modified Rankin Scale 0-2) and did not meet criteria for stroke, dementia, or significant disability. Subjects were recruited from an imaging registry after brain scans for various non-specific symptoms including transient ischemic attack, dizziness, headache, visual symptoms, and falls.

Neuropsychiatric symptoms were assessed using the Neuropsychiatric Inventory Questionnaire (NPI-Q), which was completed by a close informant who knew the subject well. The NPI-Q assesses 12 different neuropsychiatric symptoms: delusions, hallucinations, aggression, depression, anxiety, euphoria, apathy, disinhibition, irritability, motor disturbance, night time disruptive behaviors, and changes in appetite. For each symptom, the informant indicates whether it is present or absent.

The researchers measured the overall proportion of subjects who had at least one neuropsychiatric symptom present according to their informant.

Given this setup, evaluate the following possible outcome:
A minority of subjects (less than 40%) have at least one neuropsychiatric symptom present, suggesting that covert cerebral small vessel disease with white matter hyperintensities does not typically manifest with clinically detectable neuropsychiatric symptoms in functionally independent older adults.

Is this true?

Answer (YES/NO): NO